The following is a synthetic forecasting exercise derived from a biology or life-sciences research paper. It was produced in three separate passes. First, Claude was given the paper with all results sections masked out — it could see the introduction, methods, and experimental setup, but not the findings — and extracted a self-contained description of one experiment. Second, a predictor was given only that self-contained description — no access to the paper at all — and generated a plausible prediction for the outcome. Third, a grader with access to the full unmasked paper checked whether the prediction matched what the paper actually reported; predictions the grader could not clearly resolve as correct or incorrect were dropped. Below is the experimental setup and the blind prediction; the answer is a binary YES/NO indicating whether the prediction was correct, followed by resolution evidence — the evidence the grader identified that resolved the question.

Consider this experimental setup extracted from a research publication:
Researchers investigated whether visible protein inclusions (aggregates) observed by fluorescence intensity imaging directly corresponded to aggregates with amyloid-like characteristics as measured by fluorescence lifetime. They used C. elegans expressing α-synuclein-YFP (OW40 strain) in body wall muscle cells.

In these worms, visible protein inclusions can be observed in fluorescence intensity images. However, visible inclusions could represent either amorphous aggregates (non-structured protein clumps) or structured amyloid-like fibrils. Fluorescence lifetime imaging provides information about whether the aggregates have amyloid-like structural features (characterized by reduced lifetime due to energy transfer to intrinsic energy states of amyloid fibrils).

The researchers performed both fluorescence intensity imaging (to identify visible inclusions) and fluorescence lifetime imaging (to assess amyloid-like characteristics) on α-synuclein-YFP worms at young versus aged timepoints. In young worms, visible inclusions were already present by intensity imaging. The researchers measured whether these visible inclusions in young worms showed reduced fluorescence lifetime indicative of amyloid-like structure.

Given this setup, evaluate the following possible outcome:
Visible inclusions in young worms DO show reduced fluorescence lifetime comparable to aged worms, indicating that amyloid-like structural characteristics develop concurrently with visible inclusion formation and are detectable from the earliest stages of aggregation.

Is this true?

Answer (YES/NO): NO